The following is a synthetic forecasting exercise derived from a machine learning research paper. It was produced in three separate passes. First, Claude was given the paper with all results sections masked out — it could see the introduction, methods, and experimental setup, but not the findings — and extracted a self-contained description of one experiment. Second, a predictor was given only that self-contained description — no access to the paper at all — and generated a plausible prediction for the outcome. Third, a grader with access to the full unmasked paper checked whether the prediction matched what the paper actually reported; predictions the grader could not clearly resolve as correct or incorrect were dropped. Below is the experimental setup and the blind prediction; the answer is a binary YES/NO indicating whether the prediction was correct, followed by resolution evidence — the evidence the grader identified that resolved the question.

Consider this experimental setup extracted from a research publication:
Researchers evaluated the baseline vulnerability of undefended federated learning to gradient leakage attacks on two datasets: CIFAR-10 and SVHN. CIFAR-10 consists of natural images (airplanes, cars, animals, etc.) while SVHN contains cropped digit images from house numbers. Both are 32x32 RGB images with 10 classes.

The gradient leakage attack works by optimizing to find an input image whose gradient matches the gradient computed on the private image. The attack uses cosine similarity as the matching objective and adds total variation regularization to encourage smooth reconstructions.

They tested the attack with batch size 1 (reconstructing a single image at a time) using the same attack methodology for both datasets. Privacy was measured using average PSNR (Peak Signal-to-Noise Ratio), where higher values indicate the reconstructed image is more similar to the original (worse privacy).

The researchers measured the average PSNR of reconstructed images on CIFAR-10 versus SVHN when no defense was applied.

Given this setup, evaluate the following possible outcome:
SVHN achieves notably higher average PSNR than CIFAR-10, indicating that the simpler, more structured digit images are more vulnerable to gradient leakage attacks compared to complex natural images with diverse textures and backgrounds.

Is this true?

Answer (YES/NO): YES